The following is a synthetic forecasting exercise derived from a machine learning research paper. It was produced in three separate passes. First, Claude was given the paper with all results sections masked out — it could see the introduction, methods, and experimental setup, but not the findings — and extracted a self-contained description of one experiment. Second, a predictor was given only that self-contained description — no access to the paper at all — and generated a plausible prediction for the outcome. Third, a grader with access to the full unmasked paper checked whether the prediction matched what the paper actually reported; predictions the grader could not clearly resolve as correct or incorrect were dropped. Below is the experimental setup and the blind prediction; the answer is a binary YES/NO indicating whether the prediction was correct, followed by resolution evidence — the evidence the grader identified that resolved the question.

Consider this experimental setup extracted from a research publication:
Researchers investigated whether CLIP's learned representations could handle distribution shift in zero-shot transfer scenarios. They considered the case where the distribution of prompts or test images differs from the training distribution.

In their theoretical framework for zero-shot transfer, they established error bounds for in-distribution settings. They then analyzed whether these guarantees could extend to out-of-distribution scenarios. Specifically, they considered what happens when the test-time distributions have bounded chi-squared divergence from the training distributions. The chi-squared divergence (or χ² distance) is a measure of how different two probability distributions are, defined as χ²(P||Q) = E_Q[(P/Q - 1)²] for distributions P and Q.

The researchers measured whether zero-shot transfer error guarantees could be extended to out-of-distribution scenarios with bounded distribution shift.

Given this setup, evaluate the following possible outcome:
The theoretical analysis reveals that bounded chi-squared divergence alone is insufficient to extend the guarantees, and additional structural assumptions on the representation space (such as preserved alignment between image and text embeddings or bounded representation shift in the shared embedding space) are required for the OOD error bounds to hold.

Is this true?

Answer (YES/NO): NO